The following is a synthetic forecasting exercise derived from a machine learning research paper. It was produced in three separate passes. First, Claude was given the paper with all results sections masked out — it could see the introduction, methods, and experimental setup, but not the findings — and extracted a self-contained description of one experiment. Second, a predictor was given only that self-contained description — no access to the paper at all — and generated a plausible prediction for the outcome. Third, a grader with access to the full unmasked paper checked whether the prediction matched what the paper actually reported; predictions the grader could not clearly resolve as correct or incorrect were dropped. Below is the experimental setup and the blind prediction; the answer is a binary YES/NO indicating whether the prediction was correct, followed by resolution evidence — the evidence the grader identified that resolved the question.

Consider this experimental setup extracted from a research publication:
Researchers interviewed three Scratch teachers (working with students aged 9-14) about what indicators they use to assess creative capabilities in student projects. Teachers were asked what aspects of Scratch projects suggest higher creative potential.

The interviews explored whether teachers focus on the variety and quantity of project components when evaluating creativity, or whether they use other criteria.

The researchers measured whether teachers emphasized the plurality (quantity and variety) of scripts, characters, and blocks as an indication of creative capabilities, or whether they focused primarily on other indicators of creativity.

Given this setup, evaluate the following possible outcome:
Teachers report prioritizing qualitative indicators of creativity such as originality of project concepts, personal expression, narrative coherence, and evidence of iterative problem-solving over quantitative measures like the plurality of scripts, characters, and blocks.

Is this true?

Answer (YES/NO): NO